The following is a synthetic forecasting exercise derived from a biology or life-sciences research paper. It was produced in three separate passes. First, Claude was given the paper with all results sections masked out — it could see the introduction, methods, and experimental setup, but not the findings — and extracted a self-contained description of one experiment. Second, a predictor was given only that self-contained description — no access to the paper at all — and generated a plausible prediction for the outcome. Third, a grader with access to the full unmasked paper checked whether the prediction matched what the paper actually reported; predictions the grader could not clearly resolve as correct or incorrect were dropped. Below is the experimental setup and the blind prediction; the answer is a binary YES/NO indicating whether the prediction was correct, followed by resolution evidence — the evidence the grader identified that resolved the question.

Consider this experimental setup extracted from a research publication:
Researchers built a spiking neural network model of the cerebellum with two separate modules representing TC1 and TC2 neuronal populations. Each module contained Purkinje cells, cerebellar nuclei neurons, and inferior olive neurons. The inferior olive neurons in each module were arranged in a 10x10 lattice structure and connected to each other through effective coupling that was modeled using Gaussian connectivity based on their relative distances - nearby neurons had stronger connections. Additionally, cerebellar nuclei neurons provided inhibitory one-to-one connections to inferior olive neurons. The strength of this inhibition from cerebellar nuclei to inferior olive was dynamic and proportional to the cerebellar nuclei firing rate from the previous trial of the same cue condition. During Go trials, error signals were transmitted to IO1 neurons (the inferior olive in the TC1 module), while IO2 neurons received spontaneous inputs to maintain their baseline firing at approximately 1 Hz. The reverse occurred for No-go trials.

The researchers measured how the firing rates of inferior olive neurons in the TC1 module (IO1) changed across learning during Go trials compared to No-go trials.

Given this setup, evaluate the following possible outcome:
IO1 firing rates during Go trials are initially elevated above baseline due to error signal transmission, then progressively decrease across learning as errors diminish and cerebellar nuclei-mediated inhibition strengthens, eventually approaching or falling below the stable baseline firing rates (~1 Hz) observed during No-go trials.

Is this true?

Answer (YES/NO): NO